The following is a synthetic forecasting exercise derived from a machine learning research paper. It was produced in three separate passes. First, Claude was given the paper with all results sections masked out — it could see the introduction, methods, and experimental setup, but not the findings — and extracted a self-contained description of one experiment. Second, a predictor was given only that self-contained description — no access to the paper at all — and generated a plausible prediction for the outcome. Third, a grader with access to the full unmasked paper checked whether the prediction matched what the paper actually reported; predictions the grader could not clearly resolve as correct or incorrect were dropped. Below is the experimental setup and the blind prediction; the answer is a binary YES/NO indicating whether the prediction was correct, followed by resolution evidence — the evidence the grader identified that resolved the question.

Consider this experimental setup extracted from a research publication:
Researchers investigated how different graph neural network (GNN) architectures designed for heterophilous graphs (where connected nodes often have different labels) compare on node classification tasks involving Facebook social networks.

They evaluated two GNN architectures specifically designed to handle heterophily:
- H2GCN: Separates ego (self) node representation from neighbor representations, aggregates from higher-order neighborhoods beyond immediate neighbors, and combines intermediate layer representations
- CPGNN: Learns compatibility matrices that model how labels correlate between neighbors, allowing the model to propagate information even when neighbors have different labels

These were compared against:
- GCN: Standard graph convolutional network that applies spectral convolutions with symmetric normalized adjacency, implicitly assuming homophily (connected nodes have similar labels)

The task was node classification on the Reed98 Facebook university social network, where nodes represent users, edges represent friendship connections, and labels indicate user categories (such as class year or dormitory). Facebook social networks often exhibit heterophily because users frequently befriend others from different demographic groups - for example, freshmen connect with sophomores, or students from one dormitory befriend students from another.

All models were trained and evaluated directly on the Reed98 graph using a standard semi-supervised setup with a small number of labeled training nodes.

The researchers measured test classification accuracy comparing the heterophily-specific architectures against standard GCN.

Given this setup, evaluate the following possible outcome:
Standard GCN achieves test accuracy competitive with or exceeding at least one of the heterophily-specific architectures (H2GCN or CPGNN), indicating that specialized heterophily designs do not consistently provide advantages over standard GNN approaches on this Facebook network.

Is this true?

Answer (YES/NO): NO